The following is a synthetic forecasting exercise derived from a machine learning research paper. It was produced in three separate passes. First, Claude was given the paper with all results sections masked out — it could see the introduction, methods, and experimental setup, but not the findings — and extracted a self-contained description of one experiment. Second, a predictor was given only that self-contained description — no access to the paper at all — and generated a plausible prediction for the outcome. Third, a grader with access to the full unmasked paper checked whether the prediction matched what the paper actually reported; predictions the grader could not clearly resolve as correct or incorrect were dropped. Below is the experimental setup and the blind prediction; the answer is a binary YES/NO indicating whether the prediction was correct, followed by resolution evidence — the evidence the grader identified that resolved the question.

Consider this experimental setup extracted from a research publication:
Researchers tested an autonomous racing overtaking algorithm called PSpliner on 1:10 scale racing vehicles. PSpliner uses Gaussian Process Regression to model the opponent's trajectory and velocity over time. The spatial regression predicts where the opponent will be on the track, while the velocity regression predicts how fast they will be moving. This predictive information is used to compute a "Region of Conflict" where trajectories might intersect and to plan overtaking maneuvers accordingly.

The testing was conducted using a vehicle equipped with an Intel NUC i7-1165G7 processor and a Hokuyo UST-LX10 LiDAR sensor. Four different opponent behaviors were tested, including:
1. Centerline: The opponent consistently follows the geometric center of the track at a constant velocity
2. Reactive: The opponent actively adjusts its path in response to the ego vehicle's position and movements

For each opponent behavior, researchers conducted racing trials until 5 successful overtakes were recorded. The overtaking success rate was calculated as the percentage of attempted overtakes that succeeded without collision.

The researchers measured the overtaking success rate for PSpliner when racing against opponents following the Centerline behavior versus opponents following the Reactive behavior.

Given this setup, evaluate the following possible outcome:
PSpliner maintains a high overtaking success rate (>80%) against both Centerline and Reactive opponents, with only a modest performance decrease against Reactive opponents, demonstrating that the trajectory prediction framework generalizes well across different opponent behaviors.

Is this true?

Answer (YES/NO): NO